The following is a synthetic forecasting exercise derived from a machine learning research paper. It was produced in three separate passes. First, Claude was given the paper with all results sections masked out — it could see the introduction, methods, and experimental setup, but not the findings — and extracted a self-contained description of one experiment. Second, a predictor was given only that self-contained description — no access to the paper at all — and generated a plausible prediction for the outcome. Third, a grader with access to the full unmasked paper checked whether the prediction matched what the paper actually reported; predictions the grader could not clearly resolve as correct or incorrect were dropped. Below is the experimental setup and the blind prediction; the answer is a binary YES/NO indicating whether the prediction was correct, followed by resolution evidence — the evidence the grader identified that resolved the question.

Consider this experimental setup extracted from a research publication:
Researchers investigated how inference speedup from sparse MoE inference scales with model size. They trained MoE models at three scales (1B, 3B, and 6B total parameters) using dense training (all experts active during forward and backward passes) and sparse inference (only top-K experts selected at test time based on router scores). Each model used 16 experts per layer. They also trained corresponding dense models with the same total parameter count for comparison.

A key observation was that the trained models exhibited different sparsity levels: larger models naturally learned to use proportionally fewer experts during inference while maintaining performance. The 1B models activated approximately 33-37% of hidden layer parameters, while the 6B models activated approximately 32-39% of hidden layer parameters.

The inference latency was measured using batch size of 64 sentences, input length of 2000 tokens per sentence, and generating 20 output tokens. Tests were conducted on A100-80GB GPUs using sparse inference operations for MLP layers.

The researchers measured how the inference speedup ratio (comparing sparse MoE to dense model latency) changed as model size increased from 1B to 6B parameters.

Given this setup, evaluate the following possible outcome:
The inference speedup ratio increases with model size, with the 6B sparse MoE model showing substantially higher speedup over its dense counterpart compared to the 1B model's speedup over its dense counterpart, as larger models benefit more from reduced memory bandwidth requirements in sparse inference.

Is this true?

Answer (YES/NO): YES